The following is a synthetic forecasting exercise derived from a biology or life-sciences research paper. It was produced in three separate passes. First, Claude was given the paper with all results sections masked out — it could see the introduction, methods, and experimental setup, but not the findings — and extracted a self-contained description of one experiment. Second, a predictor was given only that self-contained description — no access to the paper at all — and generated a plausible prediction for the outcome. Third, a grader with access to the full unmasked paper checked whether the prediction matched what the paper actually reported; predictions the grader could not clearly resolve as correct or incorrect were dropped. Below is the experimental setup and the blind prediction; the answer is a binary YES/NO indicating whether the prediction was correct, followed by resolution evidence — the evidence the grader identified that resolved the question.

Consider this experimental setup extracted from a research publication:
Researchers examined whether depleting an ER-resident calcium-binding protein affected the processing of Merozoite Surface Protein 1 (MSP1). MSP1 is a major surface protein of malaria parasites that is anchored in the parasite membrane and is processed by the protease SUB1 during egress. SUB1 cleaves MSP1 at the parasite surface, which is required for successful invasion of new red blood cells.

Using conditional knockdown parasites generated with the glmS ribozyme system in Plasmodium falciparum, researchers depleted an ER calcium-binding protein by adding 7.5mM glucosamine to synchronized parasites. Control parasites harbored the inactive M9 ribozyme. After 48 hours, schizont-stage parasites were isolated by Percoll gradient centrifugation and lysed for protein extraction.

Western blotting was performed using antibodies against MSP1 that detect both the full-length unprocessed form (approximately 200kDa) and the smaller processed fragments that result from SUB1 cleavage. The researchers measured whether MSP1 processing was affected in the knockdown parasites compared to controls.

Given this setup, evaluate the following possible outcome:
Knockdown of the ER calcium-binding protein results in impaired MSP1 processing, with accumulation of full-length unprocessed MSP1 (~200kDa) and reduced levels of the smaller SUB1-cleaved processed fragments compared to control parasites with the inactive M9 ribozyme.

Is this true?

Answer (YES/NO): YES